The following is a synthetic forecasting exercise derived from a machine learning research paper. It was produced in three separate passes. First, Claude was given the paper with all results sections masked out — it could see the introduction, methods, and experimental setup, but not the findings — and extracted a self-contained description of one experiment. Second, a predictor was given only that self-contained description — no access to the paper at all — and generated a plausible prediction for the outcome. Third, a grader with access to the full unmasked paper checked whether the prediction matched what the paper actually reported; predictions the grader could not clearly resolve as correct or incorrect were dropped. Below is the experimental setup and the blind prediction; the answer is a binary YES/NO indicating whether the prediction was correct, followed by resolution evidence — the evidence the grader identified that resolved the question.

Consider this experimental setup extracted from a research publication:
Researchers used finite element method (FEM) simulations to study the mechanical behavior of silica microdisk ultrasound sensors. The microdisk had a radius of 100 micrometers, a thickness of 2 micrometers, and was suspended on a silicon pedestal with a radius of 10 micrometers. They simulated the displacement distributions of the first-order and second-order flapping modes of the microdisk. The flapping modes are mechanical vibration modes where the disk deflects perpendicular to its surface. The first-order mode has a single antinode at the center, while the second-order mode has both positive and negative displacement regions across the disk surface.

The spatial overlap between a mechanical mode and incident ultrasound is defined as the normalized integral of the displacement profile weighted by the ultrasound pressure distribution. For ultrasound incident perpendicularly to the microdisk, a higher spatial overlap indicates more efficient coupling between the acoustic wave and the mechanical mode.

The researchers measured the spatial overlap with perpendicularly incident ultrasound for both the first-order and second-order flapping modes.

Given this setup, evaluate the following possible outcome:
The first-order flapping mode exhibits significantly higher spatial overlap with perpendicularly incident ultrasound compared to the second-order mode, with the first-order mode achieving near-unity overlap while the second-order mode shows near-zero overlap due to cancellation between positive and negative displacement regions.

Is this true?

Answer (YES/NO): NO